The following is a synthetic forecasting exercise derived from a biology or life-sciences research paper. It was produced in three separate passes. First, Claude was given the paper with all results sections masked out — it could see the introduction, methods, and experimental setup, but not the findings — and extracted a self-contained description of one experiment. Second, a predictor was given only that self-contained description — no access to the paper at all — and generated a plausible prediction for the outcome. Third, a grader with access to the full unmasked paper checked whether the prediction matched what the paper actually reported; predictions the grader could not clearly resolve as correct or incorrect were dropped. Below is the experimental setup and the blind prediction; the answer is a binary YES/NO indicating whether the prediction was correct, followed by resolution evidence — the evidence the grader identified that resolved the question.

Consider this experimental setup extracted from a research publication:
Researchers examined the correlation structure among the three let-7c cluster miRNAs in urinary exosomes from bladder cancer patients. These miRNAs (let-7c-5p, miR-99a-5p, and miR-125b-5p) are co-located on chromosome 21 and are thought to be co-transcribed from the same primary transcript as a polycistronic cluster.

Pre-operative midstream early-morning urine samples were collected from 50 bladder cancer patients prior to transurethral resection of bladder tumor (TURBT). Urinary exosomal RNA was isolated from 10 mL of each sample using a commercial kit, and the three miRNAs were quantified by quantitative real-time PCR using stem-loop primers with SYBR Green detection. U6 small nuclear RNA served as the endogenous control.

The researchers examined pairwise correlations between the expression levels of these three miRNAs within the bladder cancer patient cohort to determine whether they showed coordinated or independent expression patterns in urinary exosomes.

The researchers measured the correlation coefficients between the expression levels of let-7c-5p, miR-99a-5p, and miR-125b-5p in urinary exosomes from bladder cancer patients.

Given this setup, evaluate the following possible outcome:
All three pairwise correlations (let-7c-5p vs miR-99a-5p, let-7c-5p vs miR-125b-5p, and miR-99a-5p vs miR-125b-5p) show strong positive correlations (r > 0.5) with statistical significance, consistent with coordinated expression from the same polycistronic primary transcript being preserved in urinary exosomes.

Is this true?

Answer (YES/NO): NO